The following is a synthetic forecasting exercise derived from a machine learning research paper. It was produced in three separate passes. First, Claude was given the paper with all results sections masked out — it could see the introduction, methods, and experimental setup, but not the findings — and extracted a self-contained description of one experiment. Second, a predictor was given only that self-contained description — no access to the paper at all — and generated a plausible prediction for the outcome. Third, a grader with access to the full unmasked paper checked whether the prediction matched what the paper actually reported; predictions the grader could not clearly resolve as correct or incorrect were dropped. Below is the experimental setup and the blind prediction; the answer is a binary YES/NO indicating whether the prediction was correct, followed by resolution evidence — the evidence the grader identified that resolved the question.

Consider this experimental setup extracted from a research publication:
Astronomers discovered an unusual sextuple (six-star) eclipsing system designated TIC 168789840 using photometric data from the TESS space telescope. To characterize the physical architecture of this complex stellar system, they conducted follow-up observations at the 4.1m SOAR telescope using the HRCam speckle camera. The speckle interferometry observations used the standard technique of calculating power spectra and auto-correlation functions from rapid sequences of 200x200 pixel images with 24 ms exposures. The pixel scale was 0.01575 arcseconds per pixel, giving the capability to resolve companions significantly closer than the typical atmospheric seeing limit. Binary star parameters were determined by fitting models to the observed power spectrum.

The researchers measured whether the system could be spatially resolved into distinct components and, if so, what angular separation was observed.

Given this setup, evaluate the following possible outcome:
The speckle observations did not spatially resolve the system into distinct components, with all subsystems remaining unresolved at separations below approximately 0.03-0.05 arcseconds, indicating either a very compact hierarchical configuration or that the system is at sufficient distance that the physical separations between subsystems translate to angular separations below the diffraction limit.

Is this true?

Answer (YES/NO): NO